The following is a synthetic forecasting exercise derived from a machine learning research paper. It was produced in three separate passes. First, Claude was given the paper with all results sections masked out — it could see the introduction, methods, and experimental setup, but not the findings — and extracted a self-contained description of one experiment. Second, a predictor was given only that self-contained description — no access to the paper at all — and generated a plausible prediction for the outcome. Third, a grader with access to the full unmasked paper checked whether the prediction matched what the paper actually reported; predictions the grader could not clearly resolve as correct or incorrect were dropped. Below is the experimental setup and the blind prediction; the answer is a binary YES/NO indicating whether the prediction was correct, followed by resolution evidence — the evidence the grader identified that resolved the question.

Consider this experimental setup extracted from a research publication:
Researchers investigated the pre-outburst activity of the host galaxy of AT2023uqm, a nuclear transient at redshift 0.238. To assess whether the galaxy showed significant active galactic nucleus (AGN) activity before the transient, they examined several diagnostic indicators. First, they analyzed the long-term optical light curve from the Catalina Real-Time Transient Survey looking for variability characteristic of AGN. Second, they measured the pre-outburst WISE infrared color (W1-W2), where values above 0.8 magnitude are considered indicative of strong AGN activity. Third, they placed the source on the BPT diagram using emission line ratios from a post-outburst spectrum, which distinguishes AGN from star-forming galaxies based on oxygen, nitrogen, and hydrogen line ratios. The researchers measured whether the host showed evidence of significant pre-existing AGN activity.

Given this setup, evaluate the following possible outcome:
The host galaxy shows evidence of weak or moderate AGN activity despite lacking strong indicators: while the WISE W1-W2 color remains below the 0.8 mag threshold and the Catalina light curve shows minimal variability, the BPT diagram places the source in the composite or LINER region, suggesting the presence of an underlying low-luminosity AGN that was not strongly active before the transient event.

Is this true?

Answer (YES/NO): NO